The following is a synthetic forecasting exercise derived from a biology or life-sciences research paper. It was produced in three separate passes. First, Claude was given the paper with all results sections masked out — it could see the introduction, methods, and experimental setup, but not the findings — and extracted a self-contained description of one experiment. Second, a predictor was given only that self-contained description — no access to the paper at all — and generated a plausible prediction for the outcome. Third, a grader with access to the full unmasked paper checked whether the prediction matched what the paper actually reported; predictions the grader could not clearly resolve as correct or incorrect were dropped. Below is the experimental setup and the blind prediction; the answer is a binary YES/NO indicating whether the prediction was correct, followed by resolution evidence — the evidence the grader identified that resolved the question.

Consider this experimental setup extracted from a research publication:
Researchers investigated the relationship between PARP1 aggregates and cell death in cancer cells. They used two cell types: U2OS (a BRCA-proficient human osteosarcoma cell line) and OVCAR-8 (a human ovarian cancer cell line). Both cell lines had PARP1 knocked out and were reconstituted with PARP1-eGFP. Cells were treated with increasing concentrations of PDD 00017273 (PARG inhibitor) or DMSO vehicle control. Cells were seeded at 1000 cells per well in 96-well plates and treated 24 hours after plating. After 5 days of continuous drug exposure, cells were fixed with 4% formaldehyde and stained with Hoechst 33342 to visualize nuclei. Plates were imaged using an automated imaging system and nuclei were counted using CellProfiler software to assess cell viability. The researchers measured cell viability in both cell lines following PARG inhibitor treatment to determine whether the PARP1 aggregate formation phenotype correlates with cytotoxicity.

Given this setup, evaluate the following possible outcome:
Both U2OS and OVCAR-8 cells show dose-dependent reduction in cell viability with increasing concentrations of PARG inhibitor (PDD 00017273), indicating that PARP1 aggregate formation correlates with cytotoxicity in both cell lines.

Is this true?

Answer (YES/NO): NO